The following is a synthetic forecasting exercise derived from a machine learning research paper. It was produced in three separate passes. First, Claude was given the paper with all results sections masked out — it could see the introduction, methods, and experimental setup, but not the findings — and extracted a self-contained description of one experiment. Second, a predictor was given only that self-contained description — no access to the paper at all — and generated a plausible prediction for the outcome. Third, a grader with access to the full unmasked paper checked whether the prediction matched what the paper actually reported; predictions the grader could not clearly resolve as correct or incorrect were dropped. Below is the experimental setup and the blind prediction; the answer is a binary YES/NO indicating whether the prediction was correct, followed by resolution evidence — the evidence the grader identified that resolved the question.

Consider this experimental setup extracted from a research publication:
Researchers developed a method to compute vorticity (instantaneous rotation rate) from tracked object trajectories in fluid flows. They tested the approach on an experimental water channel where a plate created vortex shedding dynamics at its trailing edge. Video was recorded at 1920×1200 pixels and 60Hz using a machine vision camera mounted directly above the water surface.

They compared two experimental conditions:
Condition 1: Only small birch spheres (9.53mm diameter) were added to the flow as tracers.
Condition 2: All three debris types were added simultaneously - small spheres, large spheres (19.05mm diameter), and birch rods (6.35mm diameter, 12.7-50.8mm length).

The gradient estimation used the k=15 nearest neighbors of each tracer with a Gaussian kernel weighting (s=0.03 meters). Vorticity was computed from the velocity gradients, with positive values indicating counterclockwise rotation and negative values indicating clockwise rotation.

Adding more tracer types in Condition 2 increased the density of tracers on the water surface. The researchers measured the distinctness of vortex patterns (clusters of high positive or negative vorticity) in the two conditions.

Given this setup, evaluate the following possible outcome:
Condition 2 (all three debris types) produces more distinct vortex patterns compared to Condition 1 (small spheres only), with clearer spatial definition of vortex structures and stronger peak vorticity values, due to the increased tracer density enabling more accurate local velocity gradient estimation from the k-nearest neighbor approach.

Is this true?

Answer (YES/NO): NO